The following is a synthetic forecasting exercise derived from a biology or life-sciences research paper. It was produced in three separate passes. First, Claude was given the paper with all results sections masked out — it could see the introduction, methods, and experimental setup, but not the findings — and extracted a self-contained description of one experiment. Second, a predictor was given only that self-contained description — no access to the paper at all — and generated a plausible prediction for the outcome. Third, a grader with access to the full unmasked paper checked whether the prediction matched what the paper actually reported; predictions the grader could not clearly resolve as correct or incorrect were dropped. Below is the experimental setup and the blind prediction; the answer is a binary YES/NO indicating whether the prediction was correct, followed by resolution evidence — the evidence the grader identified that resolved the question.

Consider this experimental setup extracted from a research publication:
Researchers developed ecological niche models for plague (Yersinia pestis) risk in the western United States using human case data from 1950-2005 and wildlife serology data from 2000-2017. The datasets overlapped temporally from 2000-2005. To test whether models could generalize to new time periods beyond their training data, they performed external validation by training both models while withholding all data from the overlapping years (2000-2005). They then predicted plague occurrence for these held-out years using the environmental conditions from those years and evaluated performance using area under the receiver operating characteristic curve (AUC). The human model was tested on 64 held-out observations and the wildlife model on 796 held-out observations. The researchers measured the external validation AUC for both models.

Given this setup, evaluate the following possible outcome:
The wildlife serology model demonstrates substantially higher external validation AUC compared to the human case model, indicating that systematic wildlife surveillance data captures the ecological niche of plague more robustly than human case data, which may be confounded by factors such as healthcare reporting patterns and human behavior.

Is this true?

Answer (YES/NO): NO